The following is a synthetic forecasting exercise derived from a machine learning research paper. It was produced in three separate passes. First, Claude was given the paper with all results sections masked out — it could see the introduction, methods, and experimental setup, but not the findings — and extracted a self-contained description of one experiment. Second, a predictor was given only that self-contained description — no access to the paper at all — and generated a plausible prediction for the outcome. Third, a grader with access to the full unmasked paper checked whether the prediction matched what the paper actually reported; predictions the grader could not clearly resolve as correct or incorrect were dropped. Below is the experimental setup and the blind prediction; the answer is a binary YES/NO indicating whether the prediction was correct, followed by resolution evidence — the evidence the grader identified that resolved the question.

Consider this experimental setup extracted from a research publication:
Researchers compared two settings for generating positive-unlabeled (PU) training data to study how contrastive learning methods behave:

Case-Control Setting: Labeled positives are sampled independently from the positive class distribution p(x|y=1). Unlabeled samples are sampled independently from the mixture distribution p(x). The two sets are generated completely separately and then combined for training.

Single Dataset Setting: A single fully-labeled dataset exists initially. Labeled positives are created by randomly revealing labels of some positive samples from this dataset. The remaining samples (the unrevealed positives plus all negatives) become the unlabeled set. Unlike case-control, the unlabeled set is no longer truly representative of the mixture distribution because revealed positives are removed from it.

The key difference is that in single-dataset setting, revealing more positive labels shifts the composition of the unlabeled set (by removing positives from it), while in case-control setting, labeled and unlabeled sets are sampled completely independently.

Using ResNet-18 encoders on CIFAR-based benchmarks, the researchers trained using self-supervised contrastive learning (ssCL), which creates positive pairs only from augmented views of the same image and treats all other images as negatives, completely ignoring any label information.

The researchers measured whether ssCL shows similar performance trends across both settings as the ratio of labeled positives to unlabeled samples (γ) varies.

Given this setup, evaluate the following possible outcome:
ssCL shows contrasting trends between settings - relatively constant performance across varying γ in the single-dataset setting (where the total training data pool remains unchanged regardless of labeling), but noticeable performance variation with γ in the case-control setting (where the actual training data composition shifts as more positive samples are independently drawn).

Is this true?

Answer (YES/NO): NO